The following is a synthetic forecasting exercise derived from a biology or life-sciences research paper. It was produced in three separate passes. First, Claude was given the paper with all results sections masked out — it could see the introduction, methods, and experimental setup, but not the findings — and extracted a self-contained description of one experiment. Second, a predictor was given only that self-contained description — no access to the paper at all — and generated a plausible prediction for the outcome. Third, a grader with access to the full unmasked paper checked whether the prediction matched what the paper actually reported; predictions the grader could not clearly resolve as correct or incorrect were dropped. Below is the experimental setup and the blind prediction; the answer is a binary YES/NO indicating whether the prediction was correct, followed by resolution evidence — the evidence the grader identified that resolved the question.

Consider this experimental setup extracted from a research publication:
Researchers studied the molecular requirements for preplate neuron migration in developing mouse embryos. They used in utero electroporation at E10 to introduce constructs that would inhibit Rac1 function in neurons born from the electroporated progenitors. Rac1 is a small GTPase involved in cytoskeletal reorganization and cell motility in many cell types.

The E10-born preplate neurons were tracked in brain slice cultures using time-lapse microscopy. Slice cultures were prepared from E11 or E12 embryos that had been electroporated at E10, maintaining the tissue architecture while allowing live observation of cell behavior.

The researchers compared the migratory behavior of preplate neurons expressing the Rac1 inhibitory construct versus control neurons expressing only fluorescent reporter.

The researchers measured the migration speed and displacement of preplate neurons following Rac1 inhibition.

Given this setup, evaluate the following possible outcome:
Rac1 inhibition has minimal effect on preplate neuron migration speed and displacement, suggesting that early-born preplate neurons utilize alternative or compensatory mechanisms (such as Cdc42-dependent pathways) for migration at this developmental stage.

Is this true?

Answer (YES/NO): NO